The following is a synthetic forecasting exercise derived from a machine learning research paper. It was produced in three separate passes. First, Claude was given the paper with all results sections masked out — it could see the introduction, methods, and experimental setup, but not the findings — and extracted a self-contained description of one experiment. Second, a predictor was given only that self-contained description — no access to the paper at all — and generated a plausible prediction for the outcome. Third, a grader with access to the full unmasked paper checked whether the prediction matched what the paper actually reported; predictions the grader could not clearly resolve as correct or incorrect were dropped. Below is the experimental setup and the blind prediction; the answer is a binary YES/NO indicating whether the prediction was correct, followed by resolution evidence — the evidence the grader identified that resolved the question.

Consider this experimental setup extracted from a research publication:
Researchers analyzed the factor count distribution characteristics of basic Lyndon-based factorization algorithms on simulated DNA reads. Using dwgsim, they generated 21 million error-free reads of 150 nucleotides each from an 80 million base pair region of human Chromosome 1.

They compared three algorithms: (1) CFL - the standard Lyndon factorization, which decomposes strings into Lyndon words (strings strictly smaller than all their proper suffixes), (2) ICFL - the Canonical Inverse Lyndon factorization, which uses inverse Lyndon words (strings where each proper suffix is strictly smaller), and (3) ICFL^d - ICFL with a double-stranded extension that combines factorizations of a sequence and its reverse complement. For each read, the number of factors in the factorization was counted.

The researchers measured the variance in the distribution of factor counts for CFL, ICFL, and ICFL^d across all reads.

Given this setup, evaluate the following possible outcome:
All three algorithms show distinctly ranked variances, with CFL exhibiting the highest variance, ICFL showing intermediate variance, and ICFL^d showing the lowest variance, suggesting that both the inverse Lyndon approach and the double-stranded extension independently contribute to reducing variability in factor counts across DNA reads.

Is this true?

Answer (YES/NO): NO